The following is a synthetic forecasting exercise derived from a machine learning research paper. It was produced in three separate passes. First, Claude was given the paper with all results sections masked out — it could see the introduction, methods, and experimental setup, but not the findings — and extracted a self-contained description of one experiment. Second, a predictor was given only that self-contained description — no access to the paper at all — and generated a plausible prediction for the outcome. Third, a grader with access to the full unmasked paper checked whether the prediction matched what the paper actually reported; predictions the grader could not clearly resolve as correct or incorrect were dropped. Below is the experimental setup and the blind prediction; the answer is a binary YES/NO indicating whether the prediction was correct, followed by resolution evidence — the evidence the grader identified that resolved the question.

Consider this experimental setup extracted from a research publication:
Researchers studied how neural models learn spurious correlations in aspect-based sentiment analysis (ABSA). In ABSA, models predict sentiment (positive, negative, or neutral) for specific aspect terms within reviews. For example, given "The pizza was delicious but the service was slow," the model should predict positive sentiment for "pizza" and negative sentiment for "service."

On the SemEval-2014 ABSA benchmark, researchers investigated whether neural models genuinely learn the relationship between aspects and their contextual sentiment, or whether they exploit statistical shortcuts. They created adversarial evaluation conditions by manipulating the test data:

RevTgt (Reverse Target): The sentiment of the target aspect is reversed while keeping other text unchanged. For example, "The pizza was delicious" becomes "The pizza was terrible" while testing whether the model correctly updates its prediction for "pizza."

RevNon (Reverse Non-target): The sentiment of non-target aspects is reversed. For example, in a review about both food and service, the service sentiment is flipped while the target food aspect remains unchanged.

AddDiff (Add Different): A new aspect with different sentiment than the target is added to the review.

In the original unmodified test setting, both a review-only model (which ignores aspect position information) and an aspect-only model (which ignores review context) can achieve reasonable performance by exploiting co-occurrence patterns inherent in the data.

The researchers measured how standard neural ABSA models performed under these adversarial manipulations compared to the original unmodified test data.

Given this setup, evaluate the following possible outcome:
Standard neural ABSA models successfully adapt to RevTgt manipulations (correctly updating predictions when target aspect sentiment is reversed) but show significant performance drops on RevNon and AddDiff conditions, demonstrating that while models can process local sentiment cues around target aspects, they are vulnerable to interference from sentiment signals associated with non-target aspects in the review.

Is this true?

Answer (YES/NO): YES